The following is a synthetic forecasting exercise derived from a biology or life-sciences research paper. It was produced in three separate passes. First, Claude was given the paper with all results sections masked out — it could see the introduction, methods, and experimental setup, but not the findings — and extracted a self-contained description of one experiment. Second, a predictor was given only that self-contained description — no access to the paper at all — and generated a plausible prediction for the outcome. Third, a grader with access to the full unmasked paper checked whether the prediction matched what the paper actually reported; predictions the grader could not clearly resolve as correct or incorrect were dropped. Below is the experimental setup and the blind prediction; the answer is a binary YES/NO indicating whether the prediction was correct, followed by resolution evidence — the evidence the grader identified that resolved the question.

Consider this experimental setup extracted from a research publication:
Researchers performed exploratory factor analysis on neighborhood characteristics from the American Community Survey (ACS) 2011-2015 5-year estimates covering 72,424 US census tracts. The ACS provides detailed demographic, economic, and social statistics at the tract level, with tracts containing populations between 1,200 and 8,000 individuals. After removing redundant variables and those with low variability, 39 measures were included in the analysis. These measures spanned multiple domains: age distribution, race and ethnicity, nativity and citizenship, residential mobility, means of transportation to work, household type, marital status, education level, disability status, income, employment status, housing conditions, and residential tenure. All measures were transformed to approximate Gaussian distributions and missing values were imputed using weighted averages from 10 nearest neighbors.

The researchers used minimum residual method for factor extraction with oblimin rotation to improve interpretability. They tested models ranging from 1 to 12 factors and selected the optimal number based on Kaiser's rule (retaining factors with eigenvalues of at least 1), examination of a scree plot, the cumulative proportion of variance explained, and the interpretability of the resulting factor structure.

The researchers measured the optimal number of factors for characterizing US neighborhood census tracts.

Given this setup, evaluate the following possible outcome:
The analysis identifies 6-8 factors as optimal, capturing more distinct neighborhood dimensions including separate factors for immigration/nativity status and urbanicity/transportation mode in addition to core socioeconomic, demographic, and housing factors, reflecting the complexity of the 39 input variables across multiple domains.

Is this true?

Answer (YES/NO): NO